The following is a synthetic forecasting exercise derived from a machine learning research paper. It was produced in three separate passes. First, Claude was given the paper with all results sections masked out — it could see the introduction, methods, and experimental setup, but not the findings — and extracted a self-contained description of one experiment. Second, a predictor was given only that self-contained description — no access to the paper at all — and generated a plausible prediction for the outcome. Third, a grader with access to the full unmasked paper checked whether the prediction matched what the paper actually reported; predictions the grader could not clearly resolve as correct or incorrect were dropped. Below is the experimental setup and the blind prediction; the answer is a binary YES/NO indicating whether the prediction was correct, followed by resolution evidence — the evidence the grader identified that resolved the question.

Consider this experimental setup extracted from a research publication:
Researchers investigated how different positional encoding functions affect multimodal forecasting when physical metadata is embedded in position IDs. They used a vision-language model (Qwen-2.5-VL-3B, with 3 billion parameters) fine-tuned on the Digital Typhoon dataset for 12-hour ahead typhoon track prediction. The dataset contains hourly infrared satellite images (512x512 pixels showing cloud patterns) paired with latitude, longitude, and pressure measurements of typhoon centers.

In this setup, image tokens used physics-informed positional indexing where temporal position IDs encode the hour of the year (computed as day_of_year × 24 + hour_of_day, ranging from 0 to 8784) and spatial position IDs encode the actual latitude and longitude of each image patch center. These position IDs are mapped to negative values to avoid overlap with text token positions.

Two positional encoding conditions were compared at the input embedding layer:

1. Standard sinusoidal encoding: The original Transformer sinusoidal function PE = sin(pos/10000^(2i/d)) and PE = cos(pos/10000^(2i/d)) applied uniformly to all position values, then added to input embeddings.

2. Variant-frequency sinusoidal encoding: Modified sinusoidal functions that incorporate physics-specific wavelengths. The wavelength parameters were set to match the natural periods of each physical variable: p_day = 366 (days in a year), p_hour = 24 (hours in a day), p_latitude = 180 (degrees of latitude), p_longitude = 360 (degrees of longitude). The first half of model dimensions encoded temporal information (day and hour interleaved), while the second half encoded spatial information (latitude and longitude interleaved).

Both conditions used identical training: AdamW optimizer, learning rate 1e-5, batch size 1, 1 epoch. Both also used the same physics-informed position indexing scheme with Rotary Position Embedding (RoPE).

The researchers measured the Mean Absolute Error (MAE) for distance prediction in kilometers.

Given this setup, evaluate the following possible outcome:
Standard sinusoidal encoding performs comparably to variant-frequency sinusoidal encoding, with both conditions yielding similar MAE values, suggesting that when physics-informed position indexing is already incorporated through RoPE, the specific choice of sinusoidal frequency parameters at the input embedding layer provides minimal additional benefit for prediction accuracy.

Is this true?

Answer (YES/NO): NO